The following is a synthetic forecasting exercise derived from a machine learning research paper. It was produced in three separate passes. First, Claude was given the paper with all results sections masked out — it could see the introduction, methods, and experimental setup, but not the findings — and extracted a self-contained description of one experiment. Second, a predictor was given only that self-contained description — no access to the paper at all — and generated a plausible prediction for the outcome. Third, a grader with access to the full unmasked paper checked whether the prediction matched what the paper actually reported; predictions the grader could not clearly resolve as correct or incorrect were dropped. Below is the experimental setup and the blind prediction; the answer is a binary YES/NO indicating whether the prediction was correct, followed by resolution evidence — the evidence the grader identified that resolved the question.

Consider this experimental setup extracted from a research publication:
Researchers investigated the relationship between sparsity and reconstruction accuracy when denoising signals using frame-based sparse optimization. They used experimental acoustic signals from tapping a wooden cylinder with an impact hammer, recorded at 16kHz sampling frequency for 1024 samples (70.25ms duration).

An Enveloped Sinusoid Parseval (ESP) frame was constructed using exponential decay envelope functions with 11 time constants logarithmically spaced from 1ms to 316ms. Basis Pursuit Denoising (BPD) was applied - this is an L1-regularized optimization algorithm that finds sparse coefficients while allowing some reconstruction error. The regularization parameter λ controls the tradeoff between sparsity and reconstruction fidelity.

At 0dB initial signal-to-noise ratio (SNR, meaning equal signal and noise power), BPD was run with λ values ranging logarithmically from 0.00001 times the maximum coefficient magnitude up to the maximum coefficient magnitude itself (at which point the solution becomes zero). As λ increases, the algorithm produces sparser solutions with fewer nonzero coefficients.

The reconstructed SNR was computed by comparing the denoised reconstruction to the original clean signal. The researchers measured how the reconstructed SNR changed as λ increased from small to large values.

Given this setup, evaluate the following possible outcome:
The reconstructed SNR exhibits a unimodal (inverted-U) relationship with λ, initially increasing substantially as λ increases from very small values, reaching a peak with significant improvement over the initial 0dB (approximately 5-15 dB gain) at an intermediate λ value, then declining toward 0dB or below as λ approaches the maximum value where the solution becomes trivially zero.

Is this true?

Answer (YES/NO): YES